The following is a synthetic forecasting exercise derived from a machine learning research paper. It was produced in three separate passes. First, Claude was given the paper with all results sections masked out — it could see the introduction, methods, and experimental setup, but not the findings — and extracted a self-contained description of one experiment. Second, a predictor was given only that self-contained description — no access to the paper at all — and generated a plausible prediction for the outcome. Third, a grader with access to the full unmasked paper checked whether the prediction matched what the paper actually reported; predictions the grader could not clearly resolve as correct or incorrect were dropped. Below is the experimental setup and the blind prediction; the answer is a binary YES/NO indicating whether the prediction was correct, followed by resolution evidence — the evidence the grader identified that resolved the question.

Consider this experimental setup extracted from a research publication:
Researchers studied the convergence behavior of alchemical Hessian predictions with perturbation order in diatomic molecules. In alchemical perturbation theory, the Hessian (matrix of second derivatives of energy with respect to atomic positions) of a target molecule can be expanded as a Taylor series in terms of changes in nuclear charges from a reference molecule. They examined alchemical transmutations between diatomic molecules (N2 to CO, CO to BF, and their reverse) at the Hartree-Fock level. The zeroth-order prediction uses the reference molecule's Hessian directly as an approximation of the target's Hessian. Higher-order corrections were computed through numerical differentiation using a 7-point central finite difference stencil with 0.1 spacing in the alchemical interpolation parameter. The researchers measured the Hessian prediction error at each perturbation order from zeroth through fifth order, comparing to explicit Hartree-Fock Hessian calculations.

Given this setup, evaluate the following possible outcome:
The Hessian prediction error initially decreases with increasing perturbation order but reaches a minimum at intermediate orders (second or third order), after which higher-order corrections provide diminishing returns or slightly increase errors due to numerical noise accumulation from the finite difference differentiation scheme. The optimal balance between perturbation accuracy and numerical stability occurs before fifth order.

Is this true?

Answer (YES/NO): NO